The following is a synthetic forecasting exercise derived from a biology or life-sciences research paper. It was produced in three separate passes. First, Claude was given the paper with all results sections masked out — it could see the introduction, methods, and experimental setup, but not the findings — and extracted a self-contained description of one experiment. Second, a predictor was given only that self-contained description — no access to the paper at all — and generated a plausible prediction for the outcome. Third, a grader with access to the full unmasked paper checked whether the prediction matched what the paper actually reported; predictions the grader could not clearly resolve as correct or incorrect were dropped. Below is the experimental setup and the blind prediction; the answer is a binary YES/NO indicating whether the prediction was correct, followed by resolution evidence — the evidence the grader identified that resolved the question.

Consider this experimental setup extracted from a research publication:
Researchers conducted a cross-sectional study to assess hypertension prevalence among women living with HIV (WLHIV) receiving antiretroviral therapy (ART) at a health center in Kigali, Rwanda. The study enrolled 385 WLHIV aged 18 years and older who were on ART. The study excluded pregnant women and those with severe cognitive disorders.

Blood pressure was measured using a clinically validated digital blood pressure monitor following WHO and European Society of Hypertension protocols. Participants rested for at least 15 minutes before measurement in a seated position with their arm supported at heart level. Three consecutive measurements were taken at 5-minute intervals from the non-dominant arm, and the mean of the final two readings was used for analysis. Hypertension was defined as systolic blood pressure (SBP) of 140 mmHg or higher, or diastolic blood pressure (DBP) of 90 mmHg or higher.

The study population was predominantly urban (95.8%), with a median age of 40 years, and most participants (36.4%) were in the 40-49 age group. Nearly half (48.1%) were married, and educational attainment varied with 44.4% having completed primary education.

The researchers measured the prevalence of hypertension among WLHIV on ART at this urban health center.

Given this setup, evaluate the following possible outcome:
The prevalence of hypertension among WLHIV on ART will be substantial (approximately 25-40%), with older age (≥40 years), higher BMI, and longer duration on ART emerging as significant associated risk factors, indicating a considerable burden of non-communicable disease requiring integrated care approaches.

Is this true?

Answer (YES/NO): NO